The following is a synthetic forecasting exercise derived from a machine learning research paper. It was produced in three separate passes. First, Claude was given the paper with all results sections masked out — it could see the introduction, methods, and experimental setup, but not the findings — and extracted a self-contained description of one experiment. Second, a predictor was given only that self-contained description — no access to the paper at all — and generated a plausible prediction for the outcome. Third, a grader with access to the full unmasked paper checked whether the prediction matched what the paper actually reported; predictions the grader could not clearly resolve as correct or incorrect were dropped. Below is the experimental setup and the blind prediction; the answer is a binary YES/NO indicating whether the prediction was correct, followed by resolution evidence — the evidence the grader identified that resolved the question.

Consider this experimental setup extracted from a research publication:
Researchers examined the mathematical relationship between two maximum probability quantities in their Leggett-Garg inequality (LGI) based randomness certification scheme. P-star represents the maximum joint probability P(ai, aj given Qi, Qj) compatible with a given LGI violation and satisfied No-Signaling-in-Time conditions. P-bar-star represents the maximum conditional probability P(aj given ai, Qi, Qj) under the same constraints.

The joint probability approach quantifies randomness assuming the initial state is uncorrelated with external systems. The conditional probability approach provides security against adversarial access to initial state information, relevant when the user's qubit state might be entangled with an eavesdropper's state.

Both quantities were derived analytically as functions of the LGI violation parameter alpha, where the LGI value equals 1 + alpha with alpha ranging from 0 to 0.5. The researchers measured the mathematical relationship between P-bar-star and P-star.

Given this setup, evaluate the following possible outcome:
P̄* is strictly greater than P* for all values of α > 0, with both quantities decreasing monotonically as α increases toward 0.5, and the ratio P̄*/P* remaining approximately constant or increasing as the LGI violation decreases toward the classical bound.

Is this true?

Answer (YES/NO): YES